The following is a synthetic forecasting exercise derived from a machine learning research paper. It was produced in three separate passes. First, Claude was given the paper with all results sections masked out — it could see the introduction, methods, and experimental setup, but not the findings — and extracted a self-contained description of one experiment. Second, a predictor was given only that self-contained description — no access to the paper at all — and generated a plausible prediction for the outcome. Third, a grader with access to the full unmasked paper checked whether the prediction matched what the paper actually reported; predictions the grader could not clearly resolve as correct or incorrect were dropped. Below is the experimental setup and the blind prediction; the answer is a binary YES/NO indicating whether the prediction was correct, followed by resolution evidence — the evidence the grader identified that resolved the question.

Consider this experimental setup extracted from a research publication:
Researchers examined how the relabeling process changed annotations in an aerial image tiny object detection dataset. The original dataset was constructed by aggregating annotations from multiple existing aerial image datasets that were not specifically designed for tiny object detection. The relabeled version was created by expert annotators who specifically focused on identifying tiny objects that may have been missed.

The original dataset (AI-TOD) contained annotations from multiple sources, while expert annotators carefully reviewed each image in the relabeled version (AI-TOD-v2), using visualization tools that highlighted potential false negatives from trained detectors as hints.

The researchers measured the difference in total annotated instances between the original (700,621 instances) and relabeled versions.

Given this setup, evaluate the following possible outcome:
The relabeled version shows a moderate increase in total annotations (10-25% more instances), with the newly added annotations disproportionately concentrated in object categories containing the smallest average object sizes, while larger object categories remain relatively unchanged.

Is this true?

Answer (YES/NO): NO